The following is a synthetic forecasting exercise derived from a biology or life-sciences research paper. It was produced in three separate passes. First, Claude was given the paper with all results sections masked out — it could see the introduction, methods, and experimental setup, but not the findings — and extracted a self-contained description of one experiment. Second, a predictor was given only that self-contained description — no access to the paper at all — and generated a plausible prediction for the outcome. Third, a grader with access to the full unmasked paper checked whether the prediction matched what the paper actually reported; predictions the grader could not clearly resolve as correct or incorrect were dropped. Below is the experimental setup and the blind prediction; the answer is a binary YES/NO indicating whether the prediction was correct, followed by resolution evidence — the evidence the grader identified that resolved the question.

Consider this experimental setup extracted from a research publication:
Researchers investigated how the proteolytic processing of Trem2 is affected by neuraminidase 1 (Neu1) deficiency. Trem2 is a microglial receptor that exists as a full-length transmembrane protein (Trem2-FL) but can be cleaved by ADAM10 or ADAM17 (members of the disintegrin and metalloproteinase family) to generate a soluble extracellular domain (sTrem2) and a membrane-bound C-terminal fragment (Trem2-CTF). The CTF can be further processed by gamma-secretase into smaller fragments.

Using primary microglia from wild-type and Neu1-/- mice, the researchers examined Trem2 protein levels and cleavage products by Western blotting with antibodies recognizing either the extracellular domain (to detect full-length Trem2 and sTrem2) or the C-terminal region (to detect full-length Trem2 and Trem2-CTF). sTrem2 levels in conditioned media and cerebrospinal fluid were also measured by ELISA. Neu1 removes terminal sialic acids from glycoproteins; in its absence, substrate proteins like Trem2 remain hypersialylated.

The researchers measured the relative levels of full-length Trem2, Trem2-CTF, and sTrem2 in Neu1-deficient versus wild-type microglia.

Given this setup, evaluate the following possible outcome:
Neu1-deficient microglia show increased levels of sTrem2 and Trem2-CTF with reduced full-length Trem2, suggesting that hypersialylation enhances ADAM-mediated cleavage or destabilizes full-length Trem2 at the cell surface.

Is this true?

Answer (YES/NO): NO